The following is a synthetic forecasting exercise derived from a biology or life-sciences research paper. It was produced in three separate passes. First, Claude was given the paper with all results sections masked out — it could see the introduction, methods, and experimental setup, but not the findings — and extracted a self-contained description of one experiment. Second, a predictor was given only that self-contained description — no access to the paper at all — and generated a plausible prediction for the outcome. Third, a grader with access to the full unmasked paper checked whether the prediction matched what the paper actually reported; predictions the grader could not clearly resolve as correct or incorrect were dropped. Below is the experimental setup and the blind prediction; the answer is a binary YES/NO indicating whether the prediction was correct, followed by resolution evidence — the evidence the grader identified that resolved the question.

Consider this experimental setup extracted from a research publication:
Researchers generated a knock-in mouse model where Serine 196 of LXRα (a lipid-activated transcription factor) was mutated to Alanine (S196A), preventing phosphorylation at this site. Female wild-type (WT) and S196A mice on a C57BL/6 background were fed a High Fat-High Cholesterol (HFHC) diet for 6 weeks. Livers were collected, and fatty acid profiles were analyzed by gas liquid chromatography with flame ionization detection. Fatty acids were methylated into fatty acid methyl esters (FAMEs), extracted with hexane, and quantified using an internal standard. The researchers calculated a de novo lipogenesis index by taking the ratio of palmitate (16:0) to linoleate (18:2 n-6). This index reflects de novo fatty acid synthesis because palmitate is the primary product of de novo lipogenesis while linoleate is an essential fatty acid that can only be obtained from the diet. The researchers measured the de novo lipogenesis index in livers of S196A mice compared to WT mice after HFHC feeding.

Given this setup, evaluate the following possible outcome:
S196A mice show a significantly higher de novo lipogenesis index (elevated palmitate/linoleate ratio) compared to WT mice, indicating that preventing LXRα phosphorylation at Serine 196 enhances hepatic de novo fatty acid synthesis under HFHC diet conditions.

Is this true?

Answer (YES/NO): YES